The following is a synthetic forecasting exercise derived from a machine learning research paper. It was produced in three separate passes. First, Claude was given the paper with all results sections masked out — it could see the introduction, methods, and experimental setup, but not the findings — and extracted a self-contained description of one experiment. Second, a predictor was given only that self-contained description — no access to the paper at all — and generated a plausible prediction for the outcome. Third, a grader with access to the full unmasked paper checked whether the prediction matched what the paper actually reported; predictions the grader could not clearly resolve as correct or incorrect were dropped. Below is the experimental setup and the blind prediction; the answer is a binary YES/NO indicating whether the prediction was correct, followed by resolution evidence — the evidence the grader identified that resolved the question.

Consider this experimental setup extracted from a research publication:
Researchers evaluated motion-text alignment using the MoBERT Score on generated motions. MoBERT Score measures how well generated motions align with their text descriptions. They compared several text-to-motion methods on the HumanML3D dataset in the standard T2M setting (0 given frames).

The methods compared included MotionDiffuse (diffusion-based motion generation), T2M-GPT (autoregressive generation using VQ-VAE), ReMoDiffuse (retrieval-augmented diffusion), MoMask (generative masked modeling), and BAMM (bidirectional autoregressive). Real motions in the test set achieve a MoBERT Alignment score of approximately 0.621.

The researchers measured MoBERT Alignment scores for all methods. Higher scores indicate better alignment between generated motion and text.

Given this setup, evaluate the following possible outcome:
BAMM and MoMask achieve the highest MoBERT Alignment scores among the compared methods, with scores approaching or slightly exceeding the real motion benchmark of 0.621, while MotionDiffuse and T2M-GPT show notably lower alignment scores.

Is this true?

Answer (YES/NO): YES